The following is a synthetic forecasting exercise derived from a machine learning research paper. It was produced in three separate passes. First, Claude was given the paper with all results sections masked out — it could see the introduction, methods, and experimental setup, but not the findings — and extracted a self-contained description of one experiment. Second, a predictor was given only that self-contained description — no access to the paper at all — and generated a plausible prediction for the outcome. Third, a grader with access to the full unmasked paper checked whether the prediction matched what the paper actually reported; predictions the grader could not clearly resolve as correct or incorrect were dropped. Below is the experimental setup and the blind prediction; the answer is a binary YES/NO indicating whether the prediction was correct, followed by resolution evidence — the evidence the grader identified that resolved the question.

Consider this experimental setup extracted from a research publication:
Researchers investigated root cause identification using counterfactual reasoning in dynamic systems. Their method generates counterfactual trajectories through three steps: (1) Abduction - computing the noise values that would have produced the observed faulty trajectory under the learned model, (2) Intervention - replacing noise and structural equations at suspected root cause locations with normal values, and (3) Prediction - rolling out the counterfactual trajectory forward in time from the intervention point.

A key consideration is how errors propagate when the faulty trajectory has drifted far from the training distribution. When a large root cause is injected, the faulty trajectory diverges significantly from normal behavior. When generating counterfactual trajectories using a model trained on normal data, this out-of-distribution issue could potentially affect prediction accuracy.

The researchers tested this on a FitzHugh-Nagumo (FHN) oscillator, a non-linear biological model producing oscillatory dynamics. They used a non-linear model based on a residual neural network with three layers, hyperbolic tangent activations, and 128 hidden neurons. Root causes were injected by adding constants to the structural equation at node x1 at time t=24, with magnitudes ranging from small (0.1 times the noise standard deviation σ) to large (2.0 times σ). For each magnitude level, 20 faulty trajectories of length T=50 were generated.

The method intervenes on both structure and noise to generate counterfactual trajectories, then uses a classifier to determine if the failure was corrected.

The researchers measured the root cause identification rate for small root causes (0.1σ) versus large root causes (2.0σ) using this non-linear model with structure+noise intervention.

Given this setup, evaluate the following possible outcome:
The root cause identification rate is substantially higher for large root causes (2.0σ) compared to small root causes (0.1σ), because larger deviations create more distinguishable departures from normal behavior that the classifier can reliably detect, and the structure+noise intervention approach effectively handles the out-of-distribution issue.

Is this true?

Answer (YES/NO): YES